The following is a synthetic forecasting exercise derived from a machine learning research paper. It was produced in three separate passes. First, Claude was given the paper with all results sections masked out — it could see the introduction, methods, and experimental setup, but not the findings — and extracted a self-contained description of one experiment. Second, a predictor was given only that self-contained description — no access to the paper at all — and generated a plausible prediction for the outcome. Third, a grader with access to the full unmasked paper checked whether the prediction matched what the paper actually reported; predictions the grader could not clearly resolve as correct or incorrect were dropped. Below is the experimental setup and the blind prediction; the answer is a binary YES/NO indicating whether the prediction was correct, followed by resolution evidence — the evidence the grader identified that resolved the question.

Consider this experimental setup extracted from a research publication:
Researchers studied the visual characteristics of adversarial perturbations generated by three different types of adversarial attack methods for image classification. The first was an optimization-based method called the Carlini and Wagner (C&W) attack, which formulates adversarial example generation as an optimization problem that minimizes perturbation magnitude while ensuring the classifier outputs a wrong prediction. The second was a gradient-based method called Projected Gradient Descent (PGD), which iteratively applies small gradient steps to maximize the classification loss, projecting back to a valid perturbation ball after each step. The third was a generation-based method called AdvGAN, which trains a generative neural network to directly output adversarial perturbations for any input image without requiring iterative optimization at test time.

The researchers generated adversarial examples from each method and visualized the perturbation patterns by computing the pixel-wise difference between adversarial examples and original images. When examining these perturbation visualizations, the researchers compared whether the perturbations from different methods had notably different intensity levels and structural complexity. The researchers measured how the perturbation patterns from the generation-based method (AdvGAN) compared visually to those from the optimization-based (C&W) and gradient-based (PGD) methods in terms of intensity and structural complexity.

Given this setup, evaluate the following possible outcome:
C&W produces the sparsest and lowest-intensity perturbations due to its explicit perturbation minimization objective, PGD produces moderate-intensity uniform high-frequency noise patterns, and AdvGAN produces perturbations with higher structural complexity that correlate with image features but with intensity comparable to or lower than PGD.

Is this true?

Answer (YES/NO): NO